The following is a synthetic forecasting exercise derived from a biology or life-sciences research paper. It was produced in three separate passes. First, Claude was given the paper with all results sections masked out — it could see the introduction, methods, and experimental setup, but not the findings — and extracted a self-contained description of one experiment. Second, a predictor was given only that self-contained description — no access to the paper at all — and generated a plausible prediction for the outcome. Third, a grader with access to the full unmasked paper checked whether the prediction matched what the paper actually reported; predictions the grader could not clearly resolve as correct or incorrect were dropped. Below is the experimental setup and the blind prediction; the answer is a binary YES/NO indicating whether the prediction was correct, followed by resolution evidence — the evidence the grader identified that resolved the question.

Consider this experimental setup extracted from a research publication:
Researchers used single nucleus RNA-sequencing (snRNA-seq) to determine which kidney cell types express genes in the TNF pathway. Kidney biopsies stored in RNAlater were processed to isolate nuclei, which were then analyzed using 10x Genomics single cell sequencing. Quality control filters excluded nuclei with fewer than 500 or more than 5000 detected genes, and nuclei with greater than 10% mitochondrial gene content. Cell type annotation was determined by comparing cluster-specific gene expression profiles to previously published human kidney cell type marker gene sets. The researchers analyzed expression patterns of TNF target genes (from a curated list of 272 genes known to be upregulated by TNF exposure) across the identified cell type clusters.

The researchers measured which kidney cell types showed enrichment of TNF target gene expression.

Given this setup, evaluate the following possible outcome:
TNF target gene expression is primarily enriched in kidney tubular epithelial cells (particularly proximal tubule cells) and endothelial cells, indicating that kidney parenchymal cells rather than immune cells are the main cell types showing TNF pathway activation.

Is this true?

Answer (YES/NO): NO